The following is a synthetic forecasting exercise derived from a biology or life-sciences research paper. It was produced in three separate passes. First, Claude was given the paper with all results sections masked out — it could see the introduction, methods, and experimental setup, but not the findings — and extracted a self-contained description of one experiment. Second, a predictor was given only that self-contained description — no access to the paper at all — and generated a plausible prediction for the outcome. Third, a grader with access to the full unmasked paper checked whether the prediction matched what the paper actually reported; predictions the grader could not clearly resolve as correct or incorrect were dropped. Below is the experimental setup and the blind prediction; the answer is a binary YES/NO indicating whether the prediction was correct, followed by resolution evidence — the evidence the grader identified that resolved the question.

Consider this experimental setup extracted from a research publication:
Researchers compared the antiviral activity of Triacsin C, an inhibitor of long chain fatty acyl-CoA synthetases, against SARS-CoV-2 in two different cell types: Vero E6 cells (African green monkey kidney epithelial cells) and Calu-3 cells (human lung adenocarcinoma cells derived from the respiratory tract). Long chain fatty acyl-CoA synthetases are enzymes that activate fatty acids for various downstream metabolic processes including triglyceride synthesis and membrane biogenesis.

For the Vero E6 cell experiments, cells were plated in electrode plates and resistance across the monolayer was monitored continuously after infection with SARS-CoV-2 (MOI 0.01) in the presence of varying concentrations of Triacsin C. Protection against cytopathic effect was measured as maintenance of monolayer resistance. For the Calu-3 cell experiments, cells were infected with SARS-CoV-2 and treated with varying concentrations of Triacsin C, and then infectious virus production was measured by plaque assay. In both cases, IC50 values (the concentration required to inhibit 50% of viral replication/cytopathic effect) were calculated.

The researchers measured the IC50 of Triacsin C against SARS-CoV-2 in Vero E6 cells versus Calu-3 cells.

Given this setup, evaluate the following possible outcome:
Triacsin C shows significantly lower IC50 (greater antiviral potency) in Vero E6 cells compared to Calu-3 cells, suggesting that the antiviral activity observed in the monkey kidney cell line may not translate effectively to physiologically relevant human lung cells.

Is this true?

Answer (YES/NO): NO